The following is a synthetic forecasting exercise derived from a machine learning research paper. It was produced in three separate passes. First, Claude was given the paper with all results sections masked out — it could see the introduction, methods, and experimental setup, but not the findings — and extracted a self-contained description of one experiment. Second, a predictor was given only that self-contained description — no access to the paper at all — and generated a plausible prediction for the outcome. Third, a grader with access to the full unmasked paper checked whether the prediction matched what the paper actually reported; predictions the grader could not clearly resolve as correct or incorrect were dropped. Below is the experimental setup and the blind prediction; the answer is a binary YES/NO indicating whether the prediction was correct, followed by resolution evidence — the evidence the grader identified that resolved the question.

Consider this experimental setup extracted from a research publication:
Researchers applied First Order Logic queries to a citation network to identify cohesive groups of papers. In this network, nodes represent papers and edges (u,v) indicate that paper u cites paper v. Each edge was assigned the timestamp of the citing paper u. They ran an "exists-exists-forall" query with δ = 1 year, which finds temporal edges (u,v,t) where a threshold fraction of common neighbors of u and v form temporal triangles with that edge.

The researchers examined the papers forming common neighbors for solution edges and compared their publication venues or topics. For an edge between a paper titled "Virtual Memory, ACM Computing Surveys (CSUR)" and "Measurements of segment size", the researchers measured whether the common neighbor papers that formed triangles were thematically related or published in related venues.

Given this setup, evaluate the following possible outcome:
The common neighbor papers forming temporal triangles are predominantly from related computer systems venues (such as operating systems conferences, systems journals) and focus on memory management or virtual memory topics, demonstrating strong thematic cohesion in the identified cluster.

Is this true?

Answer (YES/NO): NO